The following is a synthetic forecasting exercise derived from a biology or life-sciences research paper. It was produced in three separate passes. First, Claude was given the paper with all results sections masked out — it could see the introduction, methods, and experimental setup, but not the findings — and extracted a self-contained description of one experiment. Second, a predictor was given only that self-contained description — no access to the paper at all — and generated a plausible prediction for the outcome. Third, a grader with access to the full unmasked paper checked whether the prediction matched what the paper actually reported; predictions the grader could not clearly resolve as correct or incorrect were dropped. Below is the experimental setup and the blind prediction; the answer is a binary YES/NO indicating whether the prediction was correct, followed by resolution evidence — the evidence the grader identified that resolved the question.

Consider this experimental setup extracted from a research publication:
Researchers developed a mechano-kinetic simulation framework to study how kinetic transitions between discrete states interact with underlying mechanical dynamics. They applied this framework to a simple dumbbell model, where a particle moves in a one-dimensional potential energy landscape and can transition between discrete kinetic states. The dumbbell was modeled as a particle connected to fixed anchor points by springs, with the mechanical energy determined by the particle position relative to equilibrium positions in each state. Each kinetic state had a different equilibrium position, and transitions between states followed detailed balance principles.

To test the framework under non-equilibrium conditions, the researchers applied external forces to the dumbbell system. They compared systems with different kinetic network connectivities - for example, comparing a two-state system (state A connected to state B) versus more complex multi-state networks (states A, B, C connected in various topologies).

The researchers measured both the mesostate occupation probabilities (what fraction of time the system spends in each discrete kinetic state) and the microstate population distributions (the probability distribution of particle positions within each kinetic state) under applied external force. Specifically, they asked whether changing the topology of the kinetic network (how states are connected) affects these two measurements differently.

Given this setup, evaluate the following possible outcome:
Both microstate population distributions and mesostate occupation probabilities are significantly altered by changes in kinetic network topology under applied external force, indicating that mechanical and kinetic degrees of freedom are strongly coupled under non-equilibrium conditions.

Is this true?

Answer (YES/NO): NO